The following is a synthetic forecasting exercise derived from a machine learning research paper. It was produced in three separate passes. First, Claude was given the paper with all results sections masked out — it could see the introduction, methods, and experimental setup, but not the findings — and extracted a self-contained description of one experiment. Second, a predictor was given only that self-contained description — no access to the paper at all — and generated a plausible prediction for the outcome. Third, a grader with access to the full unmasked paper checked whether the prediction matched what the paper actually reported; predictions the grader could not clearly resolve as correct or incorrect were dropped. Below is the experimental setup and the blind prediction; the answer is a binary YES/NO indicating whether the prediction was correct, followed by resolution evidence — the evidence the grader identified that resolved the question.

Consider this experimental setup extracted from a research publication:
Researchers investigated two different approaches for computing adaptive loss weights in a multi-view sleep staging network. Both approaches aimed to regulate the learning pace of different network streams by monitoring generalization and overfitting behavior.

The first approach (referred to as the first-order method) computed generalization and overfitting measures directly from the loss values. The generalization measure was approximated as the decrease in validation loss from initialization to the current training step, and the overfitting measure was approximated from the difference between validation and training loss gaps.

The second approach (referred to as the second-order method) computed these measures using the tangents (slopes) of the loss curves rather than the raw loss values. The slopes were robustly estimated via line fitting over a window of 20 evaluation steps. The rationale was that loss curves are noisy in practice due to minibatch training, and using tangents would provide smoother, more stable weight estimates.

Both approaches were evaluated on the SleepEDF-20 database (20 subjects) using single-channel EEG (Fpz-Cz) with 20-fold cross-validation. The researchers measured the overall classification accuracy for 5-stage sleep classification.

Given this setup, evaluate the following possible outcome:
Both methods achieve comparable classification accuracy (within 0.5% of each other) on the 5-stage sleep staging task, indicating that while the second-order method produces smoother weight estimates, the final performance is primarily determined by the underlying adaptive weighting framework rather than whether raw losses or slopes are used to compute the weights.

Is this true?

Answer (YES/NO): NO